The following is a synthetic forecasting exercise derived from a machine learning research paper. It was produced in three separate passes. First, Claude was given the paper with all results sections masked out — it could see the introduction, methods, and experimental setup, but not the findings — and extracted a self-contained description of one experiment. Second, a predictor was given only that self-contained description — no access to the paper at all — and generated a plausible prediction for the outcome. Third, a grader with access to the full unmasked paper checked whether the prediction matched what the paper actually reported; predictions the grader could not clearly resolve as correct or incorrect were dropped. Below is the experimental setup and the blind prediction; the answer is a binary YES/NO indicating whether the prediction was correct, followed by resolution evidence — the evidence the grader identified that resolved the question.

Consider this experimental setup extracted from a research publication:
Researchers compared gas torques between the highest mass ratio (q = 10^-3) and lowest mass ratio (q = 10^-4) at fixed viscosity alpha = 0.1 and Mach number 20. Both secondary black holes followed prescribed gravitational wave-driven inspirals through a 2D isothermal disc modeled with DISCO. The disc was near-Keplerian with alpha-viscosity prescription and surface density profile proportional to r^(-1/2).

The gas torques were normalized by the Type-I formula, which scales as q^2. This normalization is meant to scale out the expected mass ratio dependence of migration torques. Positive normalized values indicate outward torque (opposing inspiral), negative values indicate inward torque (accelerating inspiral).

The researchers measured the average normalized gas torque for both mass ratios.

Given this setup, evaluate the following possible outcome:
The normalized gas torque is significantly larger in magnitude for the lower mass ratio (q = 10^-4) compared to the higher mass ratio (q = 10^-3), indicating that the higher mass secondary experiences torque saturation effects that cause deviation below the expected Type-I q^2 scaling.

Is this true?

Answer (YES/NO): YES